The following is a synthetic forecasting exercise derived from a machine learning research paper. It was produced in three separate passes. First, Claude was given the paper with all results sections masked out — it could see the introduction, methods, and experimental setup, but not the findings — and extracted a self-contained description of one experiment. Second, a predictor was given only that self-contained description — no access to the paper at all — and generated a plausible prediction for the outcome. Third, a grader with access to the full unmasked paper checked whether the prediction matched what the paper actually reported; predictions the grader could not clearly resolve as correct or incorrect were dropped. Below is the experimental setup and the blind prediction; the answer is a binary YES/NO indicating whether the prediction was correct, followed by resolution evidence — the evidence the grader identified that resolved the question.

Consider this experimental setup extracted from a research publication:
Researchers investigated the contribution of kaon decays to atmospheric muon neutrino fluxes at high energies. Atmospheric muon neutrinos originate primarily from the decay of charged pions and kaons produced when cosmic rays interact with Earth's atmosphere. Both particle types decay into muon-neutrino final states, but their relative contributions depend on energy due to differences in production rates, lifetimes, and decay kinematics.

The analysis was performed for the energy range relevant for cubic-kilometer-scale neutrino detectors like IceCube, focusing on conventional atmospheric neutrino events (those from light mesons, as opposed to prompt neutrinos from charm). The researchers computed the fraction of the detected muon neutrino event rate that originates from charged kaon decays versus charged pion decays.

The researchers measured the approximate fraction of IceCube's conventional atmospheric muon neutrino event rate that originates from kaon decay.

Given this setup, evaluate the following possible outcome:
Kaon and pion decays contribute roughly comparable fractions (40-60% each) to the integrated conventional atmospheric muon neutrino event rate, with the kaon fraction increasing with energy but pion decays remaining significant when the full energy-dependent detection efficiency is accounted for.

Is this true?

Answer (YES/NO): NO